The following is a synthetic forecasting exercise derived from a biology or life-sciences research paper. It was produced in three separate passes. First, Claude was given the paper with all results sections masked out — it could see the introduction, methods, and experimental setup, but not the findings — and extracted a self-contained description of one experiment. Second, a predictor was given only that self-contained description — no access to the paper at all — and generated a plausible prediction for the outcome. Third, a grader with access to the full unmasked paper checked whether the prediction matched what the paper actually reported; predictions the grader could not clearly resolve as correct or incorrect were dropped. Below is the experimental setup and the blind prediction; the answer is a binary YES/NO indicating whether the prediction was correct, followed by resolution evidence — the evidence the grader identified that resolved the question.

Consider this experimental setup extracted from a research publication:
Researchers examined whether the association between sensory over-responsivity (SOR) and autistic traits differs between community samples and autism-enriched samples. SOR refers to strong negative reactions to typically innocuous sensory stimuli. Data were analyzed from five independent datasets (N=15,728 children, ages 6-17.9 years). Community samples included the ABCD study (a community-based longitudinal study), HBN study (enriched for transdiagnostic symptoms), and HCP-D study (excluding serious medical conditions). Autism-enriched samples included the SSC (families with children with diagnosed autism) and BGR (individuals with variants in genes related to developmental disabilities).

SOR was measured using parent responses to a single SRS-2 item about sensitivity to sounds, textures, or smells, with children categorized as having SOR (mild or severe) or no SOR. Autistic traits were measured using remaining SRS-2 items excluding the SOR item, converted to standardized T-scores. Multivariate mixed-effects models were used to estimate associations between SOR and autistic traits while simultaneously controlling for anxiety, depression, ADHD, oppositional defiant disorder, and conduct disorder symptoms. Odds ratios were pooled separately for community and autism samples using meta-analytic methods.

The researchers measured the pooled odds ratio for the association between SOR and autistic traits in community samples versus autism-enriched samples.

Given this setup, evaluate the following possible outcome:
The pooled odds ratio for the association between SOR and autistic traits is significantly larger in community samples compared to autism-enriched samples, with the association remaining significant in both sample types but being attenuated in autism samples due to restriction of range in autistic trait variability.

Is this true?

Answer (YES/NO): YES